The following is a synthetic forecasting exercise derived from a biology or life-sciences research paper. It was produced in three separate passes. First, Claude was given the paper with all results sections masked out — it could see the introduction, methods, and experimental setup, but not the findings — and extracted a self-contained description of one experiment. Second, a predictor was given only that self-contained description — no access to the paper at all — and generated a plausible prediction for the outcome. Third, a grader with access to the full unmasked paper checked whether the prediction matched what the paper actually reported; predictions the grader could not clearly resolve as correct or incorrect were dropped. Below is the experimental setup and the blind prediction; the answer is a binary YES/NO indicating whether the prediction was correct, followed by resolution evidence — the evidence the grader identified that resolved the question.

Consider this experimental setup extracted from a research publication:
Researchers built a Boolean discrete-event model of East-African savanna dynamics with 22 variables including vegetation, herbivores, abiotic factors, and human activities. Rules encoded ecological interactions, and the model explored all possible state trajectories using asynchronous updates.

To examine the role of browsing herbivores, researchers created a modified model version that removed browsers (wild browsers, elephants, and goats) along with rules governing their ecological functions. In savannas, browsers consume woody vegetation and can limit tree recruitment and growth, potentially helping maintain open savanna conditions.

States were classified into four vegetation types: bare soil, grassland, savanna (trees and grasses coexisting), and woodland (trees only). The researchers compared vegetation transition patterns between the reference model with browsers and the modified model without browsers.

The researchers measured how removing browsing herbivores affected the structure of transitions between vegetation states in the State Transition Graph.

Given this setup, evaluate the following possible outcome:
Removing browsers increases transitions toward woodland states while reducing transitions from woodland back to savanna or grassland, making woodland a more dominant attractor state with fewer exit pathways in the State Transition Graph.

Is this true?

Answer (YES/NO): NO